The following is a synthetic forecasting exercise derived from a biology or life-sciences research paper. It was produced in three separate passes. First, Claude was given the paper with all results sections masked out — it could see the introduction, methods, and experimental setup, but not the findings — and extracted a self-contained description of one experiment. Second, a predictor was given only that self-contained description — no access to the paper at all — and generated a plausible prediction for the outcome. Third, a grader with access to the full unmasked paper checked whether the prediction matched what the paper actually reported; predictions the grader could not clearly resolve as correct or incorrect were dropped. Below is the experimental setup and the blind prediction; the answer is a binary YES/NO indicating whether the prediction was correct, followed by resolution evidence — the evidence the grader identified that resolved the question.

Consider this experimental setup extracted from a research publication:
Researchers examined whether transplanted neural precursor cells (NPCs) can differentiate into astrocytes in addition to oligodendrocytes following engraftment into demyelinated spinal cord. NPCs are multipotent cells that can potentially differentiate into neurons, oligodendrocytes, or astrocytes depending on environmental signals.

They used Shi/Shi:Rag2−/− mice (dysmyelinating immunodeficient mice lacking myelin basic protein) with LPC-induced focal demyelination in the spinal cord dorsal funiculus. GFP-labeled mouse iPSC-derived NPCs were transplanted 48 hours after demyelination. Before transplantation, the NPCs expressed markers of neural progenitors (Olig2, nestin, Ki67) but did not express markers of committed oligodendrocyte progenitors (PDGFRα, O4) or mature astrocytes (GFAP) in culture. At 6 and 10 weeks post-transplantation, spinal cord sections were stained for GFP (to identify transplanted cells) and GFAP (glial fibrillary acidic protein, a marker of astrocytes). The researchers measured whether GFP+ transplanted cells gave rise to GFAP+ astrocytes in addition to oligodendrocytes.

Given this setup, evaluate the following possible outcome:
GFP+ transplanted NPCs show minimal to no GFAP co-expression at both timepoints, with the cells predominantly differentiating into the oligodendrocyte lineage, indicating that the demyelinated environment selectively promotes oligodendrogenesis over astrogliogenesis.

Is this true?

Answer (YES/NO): NO